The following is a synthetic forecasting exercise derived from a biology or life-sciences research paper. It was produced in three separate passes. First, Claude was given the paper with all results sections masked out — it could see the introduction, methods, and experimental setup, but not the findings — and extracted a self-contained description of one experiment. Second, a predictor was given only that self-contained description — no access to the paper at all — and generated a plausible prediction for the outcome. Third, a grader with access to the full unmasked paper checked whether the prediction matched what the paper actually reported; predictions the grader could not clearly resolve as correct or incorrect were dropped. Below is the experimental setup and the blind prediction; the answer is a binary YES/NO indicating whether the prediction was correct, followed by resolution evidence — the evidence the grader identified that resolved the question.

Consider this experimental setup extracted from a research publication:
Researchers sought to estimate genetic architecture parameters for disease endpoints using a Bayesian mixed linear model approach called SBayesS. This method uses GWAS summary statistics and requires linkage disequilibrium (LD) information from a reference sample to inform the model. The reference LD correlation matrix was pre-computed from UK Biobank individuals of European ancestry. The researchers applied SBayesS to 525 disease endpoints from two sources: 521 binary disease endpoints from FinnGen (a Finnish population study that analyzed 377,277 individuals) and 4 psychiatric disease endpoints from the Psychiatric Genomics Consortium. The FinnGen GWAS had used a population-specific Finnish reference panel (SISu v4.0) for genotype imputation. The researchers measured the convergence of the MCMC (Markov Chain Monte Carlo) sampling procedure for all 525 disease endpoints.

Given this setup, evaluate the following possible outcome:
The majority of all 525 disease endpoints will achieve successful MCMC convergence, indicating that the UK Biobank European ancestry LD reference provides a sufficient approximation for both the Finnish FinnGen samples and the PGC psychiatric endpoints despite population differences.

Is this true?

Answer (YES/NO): NO